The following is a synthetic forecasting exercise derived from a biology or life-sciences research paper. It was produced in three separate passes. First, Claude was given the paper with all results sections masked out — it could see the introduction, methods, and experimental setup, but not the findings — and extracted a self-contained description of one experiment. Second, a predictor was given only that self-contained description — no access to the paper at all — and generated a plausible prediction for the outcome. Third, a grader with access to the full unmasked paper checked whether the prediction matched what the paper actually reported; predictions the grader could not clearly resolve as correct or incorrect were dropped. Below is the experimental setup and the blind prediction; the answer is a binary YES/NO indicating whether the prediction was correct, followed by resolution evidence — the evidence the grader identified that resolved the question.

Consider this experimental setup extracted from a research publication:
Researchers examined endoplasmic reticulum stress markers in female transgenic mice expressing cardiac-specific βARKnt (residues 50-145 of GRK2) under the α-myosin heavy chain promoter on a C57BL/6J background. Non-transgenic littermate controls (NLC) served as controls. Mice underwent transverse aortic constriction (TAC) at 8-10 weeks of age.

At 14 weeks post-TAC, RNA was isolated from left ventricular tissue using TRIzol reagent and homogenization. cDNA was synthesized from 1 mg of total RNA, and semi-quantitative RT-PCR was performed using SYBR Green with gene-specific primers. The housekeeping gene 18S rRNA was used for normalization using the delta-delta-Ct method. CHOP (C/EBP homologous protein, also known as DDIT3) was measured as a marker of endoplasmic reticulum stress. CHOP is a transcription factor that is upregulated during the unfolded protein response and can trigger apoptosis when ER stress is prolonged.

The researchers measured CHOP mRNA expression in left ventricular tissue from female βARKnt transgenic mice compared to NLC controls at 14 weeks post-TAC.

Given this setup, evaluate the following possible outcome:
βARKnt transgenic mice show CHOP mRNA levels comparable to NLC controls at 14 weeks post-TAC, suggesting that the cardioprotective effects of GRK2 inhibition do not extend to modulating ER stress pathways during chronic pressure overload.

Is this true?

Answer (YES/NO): YES